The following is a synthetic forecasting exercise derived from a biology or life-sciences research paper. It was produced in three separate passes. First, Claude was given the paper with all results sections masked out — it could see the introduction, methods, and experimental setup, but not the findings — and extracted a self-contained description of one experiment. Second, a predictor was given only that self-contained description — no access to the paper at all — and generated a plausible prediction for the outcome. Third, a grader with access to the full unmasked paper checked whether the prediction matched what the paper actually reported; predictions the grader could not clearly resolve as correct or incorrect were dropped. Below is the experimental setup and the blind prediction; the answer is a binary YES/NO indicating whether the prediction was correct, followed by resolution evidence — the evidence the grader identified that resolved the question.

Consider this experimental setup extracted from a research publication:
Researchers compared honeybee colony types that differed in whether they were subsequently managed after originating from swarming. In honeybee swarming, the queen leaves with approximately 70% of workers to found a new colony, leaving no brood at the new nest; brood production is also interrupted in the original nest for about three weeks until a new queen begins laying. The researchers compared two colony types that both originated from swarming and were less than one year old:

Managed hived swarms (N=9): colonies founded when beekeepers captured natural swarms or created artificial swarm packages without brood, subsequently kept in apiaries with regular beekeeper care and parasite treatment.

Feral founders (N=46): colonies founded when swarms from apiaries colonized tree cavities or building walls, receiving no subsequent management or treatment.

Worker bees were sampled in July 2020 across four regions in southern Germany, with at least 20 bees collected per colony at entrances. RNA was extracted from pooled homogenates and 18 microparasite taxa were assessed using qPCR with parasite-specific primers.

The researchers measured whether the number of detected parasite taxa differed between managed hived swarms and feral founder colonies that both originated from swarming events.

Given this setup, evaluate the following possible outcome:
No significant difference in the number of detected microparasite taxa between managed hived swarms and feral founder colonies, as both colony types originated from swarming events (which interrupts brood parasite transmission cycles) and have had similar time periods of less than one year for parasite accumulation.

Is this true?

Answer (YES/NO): NO